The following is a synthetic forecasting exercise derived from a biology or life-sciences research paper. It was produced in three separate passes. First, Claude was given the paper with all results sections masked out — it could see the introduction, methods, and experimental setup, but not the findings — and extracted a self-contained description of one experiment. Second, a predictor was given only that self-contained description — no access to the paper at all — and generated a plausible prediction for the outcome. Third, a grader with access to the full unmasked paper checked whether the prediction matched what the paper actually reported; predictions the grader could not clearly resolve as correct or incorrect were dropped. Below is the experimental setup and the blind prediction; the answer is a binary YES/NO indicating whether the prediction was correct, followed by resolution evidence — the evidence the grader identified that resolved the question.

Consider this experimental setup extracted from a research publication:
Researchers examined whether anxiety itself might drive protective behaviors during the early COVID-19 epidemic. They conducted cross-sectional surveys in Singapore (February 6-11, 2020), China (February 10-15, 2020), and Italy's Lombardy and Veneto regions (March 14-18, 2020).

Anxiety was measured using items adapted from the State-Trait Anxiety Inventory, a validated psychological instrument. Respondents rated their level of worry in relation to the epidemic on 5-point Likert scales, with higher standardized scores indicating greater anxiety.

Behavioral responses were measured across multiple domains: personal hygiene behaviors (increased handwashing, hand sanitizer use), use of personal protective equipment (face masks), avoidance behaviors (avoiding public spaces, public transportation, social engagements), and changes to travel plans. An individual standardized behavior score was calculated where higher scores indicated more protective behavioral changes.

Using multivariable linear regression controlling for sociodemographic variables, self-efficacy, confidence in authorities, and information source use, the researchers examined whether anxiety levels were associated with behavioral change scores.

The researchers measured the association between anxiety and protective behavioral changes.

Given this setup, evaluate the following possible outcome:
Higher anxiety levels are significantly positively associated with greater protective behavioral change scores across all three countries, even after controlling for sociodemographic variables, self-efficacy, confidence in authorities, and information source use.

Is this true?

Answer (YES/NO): NO